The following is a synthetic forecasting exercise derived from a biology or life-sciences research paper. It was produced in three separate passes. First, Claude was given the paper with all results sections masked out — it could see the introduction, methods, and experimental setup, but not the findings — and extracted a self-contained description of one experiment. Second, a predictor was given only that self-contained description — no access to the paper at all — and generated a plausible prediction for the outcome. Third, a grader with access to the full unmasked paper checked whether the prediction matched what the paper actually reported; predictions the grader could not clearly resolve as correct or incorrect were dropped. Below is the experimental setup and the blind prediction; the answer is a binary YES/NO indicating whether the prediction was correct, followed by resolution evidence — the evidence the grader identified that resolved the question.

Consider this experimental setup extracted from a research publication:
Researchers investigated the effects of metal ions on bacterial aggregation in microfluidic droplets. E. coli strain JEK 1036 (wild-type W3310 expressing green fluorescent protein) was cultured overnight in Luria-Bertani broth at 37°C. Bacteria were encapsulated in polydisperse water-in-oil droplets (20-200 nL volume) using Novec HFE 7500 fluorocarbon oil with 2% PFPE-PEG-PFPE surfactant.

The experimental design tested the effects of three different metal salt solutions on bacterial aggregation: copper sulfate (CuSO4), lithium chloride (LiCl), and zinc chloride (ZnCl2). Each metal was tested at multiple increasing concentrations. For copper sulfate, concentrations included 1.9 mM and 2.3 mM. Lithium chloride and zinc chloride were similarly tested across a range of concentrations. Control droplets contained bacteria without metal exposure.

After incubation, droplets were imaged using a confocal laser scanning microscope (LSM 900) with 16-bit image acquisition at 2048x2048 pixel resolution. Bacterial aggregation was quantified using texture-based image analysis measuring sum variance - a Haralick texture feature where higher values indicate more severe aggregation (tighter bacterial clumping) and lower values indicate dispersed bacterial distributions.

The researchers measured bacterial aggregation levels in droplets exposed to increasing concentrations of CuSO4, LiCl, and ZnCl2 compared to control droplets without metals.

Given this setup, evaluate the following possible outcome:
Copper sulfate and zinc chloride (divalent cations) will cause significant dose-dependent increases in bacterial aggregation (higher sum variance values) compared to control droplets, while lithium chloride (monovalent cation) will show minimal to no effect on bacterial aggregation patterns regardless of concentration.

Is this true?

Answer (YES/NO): NO